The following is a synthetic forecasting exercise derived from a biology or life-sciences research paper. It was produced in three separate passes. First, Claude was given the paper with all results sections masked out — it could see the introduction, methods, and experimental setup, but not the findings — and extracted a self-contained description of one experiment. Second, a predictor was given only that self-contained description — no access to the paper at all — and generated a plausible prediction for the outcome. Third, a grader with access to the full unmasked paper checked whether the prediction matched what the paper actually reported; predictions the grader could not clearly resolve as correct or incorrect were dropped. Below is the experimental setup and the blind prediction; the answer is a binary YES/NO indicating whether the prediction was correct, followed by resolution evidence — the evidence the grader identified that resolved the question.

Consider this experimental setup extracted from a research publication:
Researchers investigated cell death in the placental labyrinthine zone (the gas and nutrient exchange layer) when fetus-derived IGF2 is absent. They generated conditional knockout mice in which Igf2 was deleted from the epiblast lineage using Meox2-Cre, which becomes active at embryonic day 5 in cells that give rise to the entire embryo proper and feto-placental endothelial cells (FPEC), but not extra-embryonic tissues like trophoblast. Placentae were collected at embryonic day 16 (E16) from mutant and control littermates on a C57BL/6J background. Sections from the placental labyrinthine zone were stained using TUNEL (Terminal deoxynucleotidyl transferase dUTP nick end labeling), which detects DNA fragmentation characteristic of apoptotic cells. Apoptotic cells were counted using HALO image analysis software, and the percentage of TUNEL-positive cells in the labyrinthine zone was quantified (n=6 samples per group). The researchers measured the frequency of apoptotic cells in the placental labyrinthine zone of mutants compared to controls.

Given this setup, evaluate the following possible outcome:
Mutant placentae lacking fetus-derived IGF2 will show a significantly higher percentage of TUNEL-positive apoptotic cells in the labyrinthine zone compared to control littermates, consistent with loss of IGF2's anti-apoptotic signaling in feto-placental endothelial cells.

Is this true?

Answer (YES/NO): YES